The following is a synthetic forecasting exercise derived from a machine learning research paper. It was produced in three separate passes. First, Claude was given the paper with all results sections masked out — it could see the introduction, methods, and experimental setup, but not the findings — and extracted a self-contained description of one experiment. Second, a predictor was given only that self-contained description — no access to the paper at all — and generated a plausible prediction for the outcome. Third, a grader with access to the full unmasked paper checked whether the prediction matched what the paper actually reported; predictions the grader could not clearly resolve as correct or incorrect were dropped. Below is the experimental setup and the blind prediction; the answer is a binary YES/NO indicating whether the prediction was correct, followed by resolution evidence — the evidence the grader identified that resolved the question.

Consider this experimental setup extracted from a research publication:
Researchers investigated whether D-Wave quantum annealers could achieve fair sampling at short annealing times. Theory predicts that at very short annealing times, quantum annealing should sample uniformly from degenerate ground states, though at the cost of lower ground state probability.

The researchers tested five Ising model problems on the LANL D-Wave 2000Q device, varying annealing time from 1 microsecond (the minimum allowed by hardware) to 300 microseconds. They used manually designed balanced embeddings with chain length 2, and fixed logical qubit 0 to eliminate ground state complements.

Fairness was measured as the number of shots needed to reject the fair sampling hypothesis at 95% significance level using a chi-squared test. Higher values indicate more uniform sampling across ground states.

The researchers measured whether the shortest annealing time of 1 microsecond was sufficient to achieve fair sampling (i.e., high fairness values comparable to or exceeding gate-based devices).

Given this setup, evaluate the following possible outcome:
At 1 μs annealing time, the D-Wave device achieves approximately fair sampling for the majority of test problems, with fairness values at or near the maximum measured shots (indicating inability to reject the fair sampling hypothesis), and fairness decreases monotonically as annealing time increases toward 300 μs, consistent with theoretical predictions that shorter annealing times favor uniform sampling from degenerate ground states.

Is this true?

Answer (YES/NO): NO